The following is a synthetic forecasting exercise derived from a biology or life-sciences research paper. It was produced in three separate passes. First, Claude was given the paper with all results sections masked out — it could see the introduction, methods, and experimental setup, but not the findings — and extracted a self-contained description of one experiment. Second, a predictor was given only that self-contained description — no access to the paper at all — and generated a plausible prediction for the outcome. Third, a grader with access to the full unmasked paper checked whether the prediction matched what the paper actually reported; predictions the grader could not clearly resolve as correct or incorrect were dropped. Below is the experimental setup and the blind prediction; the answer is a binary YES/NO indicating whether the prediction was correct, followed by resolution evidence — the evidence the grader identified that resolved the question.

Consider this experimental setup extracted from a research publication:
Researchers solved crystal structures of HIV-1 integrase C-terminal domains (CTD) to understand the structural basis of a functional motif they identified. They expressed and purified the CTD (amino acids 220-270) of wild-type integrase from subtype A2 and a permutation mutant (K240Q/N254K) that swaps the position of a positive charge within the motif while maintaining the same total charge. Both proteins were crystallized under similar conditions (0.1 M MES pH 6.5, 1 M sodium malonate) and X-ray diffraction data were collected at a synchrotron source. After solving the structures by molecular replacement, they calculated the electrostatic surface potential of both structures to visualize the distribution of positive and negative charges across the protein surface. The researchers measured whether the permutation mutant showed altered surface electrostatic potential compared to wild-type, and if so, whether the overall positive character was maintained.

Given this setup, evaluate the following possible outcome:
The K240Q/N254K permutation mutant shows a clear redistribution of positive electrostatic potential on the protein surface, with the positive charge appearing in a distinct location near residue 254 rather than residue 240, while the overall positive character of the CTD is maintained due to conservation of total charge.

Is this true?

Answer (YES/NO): NO